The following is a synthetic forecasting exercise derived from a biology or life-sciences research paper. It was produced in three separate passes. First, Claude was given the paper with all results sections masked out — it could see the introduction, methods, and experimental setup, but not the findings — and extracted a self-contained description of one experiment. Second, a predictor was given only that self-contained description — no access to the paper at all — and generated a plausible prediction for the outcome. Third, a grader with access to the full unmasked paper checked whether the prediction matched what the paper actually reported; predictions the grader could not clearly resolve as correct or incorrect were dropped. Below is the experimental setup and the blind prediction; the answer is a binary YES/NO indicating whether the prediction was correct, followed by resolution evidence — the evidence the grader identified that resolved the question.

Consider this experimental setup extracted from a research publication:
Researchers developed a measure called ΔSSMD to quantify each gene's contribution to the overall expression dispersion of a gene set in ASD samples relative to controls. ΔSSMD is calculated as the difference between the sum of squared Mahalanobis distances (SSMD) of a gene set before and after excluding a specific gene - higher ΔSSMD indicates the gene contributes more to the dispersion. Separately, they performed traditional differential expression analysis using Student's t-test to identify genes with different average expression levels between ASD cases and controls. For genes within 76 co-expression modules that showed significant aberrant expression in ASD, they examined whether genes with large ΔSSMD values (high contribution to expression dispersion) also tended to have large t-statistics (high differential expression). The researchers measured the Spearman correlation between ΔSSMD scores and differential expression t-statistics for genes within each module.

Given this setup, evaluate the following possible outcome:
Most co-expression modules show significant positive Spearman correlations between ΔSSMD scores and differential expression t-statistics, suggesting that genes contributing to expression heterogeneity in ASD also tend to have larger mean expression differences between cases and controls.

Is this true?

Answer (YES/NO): NO